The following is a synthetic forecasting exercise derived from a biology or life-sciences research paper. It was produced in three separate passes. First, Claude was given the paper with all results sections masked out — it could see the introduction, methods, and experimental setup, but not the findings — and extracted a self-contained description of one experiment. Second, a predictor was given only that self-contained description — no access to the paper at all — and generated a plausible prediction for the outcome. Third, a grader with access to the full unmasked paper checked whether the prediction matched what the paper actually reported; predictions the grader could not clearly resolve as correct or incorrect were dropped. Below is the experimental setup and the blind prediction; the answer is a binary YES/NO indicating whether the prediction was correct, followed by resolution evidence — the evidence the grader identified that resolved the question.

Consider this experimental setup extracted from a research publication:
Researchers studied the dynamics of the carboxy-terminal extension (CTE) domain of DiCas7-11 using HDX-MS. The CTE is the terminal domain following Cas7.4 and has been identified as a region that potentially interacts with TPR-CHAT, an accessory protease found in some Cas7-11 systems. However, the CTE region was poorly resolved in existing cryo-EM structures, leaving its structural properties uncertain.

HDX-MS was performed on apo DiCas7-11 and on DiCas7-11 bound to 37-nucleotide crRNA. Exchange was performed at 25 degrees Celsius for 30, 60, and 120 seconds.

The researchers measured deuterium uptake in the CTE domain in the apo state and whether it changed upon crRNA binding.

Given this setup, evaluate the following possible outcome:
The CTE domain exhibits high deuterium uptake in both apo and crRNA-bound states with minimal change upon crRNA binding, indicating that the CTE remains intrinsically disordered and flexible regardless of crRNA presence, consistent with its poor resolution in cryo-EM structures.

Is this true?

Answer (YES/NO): NO